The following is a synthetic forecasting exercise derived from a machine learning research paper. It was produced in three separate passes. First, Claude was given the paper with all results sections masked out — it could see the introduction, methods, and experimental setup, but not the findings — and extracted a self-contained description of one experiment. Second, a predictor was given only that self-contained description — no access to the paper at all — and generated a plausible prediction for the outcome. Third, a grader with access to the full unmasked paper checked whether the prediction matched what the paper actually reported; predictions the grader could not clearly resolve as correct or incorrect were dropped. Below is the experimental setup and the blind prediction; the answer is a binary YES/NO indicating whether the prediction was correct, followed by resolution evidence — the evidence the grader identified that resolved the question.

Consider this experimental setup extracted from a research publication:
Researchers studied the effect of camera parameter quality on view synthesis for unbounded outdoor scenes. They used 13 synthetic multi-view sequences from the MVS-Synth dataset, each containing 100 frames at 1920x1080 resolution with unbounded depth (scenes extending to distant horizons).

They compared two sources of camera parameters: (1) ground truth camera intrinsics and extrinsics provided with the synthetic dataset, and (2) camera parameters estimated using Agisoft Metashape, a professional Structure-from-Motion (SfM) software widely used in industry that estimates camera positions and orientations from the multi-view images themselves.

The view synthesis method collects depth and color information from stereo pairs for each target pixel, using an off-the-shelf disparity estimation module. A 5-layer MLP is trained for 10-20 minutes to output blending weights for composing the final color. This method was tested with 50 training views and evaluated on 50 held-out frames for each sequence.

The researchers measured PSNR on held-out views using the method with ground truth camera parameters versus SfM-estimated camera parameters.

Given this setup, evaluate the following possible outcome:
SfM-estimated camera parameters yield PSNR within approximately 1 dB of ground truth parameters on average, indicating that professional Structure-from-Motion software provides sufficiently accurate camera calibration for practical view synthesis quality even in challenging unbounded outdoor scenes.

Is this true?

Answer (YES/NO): NO